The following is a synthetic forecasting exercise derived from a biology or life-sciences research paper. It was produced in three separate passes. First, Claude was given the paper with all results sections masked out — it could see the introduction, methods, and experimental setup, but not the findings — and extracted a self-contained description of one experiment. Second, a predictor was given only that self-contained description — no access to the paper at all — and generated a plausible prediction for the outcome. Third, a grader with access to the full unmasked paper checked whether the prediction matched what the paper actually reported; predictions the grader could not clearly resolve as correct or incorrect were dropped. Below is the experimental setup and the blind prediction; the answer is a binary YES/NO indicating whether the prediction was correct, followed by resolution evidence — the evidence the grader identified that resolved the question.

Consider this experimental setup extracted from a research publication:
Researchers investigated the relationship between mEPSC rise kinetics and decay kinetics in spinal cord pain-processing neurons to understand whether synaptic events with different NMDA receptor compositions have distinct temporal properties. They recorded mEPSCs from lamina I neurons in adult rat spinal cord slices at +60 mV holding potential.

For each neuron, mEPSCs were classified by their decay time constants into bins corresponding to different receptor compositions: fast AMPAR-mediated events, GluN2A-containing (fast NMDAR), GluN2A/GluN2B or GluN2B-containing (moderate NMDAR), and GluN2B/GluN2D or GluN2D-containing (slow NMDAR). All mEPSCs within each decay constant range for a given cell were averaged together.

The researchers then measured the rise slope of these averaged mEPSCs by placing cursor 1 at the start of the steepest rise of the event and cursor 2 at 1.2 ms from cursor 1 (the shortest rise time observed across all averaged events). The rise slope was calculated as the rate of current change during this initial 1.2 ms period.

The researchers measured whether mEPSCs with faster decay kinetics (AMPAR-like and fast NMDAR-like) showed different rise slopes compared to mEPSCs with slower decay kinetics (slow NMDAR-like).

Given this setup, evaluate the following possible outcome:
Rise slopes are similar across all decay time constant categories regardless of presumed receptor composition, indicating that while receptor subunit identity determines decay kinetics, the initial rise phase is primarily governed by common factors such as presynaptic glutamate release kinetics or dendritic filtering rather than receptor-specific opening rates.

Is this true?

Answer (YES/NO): YES